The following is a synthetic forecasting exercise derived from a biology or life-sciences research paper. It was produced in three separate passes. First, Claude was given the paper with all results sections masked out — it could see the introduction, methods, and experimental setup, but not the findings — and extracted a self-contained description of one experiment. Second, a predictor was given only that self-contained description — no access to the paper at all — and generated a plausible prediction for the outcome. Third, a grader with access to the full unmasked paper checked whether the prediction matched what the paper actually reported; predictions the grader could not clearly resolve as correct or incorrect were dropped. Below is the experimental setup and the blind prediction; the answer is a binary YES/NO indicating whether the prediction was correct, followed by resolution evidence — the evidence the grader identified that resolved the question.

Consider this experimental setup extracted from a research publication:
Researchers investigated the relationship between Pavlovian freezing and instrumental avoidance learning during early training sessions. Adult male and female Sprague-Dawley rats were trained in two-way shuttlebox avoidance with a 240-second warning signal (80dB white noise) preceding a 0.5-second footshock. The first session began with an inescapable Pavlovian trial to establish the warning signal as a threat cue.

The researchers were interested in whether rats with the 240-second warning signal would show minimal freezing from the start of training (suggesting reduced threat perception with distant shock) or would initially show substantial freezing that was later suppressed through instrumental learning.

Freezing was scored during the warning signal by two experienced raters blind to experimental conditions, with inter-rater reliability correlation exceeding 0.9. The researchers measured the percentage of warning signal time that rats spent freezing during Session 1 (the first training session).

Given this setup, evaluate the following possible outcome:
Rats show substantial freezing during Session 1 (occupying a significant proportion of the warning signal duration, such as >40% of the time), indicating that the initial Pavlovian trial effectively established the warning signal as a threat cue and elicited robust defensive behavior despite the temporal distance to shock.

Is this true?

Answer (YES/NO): YES